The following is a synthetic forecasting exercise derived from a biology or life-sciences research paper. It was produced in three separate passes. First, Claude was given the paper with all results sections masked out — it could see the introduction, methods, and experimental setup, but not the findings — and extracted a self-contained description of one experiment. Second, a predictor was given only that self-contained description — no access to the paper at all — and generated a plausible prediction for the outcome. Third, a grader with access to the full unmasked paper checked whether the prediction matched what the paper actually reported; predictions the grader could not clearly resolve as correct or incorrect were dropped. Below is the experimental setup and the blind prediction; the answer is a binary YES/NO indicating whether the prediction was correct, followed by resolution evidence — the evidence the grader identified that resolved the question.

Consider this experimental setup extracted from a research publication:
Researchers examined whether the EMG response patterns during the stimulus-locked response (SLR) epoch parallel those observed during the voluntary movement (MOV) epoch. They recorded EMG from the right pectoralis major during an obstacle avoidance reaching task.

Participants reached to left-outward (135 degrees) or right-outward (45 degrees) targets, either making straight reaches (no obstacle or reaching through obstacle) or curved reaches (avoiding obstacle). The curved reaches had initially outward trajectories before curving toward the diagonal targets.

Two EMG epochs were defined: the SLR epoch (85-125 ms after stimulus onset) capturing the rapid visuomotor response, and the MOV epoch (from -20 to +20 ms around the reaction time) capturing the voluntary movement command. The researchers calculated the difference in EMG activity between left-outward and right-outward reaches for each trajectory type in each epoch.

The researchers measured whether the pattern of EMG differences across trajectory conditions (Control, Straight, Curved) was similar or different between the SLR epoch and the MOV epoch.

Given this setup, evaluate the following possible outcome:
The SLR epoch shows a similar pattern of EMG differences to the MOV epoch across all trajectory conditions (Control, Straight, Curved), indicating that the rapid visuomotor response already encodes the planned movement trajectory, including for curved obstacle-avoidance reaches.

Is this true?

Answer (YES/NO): YES